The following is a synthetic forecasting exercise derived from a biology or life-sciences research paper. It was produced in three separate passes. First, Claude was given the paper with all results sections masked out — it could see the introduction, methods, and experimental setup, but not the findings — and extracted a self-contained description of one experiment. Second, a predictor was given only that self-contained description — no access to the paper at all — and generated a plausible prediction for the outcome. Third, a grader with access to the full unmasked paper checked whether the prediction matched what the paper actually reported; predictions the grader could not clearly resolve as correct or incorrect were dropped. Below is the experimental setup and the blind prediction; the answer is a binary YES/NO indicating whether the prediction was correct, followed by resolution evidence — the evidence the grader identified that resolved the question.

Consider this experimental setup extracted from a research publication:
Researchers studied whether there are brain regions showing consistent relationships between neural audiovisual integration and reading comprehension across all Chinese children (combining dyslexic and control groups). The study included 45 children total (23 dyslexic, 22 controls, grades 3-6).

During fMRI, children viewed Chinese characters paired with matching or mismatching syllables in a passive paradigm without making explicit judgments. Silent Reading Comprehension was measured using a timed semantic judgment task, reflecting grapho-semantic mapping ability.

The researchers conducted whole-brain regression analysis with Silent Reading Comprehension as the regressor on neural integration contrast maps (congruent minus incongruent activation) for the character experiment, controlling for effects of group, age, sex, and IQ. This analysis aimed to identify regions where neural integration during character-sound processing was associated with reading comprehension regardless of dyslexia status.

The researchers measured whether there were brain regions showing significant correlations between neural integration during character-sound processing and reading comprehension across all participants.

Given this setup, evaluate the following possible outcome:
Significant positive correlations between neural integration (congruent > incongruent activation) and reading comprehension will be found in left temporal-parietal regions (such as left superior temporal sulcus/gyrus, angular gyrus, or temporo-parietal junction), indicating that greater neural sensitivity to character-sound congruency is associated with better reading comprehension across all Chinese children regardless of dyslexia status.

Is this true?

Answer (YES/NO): NO